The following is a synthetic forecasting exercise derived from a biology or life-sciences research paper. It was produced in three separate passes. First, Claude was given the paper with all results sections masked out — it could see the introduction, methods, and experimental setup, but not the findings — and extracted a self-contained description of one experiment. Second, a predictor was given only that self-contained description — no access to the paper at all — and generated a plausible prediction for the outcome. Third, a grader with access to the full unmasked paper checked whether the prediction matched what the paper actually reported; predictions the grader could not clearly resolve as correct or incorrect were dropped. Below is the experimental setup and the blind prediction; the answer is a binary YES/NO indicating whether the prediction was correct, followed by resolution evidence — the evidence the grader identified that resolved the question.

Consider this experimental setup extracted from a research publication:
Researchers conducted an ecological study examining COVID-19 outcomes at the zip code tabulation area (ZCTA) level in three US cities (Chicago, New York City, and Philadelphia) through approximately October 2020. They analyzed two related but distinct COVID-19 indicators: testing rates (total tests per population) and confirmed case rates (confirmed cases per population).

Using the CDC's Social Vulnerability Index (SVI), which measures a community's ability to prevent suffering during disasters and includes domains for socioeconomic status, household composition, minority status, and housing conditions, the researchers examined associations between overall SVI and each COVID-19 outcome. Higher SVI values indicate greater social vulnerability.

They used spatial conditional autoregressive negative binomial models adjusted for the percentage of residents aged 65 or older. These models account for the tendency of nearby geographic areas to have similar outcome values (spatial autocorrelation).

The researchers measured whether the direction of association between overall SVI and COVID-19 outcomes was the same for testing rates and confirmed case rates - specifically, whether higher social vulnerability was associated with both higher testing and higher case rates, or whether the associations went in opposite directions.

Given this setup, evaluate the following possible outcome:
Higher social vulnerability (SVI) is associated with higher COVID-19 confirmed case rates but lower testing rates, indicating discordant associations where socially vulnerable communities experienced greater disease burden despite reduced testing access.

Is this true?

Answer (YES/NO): YES